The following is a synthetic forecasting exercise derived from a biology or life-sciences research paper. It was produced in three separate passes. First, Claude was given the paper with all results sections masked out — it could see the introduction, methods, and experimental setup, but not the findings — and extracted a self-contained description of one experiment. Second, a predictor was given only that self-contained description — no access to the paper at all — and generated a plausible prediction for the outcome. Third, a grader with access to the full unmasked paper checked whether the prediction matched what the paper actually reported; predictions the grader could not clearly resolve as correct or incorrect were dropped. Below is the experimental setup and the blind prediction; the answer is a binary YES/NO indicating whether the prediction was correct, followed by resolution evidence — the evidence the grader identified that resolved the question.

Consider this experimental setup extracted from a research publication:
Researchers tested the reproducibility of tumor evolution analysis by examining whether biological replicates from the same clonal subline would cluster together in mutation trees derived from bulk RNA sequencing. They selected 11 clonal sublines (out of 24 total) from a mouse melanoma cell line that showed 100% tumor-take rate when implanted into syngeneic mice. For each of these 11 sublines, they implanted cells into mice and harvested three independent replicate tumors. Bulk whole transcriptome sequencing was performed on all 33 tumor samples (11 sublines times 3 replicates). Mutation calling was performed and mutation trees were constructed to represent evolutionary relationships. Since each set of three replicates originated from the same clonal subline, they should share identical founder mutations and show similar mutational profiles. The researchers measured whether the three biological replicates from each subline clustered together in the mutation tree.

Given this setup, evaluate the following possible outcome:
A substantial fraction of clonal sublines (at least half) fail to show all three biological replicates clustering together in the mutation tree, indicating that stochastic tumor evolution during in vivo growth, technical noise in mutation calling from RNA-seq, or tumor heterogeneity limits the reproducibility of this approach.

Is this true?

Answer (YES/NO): NO